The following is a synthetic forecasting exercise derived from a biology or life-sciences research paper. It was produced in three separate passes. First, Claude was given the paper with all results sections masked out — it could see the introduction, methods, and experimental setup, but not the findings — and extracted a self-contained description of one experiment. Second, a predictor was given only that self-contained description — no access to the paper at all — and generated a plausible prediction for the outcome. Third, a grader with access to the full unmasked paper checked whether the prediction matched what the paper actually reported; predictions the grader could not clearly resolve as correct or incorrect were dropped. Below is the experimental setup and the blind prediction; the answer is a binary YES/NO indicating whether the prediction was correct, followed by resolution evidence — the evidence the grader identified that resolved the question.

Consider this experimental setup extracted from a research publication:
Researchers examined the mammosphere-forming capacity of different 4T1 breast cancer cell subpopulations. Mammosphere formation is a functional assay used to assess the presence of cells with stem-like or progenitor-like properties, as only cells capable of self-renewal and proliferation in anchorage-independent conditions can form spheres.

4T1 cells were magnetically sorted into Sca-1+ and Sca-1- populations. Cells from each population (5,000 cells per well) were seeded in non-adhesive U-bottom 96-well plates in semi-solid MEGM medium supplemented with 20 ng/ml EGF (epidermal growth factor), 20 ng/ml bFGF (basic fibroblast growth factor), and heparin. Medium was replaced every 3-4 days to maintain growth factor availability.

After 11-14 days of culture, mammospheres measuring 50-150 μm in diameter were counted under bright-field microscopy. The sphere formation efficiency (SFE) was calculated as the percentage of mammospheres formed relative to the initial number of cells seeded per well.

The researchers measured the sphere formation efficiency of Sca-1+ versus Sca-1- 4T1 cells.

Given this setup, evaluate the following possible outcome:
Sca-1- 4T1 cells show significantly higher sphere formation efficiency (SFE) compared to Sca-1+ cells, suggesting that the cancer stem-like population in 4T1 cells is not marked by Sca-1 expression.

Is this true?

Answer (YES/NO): NO